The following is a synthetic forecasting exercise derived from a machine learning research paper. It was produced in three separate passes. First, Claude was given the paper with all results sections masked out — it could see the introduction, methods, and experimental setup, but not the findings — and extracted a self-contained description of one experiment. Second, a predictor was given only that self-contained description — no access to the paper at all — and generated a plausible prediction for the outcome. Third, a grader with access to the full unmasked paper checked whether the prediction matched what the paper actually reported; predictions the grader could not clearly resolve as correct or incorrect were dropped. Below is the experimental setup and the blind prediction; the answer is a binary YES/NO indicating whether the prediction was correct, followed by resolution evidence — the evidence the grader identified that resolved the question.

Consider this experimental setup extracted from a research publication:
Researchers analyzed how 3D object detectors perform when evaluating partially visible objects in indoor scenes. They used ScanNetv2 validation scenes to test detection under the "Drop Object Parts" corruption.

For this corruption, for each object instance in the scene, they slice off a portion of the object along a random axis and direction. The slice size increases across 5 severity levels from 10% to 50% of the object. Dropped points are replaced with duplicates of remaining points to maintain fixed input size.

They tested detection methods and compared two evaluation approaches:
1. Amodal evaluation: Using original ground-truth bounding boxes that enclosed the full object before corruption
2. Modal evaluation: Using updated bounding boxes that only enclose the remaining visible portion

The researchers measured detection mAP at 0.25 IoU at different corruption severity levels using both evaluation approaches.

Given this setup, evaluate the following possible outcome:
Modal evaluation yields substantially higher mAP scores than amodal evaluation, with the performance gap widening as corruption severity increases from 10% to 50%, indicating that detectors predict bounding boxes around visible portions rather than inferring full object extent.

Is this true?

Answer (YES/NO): NO